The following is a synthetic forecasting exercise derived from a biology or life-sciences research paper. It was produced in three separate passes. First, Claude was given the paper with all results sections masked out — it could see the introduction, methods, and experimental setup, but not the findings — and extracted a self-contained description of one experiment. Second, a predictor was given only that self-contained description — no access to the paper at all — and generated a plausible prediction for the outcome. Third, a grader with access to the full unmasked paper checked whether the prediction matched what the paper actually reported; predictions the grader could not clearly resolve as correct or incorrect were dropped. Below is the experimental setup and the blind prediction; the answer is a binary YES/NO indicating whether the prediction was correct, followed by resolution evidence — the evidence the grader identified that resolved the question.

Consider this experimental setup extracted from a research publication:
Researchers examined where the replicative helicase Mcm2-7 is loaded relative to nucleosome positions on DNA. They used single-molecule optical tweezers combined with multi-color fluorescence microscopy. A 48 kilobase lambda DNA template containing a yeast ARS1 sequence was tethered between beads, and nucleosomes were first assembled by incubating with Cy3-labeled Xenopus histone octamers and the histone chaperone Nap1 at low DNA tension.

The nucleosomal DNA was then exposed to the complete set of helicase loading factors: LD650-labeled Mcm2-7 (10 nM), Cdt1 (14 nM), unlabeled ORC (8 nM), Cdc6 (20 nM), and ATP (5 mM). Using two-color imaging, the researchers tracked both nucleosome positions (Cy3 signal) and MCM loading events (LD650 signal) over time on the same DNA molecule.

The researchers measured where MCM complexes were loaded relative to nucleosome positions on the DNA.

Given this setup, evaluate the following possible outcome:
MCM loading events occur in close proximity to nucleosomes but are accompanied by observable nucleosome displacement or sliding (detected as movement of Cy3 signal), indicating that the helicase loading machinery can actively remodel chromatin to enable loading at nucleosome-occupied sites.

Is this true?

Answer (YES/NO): NO